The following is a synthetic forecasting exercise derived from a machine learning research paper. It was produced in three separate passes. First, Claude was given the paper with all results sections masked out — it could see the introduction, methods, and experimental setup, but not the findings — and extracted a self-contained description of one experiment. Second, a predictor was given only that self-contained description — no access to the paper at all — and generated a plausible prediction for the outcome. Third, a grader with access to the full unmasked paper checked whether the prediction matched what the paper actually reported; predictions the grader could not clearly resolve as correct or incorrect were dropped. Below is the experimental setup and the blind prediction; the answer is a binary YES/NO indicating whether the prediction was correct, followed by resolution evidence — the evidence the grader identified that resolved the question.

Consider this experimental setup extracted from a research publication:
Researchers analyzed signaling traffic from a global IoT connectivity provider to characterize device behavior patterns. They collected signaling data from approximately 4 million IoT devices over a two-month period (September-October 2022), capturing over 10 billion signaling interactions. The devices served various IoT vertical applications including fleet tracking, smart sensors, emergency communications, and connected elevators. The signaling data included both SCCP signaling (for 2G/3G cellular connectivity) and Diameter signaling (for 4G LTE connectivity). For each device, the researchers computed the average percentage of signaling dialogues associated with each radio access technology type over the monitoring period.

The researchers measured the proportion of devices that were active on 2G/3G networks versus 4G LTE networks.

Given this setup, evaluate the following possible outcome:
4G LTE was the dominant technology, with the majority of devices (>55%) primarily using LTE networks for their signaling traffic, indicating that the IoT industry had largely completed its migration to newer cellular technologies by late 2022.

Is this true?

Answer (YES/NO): NO